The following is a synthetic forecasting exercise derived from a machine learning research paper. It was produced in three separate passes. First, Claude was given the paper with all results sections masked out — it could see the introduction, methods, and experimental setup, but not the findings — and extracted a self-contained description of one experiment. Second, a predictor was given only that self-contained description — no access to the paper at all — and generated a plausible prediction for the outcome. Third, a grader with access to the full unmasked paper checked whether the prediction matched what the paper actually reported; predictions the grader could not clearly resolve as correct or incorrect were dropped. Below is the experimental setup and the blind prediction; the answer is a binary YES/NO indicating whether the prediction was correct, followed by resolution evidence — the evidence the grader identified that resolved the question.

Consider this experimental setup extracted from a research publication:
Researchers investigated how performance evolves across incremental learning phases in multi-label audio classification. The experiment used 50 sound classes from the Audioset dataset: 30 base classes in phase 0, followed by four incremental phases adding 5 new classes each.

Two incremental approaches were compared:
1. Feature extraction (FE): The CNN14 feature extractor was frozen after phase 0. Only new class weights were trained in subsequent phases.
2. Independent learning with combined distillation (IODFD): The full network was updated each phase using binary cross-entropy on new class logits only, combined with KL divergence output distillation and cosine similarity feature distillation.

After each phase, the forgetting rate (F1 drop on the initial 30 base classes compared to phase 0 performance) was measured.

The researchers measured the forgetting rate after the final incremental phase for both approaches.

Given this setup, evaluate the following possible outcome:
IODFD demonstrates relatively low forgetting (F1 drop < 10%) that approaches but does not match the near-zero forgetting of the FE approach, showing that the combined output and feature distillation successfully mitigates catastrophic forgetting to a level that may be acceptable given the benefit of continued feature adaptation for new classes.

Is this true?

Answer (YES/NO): NO